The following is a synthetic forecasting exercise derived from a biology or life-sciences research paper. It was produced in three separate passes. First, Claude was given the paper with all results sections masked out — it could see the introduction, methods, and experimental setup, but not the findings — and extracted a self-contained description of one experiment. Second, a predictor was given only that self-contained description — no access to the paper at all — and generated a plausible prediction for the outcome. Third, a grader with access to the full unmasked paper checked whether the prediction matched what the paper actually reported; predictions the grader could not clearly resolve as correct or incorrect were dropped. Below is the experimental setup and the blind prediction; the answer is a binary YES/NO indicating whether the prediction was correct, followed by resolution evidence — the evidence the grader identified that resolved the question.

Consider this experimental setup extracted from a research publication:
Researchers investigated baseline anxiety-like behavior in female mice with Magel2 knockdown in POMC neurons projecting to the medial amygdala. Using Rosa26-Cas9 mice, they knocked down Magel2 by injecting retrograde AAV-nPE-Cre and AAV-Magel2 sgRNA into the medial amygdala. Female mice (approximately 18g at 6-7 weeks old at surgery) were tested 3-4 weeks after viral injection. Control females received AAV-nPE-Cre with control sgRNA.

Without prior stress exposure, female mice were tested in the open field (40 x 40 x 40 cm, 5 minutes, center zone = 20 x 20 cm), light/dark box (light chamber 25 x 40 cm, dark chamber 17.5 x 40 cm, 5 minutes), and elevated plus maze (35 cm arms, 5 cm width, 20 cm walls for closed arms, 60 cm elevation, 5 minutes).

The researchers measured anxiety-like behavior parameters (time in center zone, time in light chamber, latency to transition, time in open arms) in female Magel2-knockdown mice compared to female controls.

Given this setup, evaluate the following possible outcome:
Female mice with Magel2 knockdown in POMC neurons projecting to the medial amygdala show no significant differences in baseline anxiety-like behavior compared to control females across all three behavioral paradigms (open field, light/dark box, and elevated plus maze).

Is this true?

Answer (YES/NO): YES